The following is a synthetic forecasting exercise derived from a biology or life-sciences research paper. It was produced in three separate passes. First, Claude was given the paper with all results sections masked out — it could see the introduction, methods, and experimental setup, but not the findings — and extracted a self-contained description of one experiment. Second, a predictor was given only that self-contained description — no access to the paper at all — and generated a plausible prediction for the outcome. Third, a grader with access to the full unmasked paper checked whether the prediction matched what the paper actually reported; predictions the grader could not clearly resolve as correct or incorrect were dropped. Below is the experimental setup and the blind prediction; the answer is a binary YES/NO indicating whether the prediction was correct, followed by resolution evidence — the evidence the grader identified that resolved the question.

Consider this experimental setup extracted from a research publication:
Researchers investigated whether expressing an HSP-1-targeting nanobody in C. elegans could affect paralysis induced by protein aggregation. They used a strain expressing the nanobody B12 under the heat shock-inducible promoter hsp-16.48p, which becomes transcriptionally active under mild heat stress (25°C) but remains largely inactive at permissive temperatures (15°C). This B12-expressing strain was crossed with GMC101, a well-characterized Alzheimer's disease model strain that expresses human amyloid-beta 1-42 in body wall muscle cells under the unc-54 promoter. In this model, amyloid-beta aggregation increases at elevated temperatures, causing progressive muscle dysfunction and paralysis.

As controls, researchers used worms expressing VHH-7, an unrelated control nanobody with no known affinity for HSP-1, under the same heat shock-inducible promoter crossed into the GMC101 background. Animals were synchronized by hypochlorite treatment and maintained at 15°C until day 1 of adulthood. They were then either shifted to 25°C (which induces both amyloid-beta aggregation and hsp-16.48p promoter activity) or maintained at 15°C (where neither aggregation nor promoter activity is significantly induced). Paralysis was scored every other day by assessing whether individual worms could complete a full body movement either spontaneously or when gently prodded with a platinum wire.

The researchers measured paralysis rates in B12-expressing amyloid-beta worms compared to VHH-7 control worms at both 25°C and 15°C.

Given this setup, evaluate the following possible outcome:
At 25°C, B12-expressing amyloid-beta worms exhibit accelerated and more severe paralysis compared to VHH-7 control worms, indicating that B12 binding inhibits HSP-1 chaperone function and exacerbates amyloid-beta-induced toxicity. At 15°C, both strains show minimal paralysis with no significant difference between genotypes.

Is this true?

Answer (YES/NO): YES